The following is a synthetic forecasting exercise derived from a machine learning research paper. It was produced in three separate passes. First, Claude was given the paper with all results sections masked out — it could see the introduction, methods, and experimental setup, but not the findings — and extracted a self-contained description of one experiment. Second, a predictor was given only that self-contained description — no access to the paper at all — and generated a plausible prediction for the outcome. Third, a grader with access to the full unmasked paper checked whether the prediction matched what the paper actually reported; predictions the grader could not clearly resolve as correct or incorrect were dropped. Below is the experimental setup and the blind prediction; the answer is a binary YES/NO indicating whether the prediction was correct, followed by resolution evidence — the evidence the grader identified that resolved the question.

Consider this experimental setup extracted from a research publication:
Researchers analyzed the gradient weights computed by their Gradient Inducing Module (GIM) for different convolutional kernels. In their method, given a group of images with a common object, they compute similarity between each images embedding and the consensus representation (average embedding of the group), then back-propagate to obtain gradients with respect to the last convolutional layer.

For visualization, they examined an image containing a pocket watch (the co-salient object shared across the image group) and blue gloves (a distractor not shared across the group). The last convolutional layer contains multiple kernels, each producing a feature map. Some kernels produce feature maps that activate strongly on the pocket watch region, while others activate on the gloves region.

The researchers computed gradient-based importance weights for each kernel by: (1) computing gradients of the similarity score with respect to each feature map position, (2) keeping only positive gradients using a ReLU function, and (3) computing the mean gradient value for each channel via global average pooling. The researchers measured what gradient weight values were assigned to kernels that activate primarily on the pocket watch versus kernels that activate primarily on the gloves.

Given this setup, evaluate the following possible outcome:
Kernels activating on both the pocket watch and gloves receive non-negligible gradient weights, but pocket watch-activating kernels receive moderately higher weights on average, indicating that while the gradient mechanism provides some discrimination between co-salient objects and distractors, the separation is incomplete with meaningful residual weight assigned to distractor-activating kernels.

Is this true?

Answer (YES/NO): NO